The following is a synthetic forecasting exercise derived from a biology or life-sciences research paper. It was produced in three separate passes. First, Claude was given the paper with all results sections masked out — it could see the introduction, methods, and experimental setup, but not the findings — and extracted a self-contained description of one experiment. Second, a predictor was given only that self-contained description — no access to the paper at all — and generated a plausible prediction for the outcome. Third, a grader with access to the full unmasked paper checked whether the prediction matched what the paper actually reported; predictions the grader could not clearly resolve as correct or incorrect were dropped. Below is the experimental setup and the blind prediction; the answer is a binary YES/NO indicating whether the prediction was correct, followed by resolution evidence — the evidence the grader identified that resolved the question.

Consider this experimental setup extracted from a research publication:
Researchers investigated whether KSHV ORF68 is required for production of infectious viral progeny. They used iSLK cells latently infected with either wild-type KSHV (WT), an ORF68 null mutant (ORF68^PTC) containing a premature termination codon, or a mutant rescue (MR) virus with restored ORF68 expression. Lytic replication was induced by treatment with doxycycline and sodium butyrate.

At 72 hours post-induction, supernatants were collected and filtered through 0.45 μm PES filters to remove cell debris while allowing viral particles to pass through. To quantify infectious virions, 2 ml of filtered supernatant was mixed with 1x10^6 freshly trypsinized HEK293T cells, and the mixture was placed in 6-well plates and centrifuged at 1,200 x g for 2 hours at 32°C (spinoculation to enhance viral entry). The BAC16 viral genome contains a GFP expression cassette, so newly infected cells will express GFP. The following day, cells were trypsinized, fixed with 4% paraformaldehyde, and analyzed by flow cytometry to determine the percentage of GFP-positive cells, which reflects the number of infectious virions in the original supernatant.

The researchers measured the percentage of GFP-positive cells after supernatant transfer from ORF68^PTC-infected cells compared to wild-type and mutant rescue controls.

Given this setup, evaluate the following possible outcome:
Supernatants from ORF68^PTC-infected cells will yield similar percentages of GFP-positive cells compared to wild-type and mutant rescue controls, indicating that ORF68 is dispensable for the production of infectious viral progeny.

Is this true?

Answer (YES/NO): NO